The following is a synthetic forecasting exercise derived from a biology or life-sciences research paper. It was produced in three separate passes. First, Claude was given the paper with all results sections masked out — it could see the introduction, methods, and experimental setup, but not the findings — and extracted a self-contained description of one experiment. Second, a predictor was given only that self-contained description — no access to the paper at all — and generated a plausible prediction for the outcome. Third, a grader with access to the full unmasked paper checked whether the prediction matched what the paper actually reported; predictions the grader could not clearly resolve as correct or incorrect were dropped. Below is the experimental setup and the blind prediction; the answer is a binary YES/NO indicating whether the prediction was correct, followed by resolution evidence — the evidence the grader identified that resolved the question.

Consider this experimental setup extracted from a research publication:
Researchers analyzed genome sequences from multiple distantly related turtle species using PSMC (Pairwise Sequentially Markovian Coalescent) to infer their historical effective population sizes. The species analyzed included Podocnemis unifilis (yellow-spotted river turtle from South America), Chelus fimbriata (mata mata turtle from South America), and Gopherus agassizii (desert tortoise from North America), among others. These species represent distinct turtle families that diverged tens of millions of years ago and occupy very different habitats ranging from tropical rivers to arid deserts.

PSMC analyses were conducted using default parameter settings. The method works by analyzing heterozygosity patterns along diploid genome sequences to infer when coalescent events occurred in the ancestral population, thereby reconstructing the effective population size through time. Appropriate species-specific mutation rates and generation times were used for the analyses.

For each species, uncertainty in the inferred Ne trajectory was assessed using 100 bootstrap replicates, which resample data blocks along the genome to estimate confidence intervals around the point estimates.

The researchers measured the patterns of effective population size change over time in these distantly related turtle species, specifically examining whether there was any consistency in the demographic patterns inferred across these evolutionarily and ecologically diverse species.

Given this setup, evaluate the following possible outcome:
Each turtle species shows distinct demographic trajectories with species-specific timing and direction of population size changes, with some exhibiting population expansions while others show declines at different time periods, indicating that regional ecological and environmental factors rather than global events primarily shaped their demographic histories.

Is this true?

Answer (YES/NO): NO